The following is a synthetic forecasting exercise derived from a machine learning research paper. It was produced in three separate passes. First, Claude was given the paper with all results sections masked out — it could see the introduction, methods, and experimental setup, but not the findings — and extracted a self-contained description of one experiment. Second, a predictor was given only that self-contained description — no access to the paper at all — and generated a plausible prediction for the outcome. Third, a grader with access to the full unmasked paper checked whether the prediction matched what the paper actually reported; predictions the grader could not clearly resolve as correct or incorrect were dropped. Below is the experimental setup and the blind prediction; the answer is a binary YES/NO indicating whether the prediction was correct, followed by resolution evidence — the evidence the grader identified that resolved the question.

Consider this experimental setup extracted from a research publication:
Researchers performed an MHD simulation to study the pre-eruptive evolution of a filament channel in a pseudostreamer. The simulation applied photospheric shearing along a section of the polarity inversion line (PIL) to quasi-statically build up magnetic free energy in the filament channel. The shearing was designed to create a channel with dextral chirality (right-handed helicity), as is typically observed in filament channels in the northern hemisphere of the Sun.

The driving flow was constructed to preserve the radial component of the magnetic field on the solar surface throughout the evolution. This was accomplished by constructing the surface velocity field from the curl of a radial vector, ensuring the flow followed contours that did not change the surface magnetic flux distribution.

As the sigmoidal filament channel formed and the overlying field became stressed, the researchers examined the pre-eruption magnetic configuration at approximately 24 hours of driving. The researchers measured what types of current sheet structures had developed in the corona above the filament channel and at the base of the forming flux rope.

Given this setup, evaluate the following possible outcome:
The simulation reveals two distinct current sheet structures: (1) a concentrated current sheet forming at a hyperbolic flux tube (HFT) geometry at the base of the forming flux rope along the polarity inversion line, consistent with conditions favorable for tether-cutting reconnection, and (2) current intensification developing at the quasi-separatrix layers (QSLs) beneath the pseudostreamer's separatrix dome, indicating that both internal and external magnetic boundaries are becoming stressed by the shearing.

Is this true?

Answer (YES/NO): NO